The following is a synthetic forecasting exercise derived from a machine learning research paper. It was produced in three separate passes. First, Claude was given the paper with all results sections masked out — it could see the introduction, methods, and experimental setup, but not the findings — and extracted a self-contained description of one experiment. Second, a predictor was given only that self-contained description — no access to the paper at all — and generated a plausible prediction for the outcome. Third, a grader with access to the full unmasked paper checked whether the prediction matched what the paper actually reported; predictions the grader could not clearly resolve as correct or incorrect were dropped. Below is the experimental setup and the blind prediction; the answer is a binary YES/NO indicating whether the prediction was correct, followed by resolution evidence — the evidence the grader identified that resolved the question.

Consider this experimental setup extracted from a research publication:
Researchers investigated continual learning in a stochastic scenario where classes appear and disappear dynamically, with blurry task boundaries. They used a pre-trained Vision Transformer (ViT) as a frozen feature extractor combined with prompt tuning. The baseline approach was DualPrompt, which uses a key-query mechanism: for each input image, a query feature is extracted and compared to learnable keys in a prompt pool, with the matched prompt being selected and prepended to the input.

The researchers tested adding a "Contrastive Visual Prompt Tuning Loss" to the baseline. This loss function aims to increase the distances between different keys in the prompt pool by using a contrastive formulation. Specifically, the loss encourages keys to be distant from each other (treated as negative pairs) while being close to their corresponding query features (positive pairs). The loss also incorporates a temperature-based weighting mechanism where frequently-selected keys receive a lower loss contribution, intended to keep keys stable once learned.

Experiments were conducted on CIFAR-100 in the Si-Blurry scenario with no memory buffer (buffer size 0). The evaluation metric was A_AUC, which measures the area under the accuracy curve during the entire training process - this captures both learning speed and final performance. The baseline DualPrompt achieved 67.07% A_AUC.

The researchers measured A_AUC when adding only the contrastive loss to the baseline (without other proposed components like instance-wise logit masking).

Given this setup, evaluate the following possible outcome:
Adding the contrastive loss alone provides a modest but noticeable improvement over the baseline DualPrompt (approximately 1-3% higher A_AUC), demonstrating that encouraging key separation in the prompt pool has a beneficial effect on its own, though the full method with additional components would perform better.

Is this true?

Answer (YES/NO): NO